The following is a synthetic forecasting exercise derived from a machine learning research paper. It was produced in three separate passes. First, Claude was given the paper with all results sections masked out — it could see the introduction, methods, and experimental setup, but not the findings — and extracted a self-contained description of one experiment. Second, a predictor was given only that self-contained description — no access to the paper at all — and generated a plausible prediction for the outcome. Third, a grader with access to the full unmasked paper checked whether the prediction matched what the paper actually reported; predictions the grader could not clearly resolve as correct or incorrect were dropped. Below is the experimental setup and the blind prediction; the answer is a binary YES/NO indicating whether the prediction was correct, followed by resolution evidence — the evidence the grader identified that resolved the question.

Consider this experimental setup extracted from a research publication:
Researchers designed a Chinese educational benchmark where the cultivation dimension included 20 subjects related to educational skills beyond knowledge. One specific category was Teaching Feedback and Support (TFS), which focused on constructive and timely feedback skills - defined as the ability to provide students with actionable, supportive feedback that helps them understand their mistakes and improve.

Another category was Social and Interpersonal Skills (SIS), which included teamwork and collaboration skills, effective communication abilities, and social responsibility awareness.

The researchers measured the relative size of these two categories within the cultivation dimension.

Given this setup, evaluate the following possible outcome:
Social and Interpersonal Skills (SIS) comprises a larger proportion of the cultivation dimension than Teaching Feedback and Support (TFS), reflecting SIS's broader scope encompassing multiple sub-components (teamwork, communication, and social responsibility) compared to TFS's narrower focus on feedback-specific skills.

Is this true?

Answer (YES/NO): YES